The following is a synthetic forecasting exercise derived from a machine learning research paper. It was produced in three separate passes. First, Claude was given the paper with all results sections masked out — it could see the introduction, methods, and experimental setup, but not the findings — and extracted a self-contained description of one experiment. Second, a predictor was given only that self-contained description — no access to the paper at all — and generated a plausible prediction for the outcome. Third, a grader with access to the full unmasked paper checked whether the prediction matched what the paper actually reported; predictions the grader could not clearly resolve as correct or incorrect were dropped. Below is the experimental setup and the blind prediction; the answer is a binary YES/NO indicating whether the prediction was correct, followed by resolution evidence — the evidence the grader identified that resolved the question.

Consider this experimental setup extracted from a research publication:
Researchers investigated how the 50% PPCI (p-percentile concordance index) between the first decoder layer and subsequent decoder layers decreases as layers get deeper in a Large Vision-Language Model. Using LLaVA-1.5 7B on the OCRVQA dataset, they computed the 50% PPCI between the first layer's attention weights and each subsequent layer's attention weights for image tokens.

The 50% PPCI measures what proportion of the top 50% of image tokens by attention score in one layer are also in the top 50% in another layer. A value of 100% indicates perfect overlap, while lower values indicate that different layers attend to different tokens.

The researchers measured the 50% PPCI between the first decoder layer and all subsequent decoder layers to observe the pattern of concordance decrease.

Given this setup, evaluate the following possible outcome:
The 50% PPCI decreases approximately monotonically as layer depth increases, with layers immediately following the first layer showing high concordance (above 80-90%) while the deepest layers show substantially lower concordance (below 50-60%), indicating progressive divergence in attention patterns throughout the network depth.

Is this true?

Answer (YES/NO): NO